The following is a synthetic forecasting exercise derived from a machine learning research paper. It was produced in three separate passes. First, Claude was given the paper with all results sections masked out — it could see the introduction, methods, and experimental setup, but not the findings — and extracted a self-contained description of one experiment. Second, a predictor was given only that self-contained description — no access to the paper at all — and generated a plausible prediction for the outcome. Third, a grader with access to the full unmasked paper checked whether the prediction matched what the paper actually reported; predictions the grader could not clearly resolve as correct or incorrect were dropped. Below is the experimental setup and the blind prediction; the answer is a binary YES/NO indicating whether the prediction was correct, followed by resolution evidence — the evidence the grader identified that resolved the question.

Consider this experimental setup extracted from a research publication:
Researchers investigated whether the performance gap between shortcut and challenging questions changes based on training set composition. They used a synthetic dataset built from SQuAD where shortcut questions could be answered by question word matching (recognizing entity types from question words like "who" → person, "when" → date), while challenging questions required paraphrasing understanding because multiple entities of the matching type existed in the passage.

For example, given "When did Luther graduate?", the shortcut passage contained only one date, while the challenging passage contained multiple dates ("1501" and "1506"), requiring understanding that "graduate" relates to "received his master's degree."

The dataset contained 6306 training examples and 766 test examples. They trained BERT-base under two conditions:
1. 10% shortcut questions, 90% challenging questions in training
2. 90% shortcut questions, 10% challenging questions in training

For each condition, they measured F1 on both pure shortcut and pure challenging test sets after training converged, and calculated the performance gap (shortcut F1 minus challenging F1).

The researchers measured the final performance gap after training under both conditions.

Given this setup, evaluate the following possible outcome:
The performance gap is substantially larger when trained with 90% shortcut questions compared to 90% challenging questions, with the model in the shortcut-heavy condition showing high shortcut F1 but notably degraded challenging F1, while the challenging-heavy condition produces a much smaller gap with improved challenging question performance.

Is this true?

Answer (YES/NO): YES